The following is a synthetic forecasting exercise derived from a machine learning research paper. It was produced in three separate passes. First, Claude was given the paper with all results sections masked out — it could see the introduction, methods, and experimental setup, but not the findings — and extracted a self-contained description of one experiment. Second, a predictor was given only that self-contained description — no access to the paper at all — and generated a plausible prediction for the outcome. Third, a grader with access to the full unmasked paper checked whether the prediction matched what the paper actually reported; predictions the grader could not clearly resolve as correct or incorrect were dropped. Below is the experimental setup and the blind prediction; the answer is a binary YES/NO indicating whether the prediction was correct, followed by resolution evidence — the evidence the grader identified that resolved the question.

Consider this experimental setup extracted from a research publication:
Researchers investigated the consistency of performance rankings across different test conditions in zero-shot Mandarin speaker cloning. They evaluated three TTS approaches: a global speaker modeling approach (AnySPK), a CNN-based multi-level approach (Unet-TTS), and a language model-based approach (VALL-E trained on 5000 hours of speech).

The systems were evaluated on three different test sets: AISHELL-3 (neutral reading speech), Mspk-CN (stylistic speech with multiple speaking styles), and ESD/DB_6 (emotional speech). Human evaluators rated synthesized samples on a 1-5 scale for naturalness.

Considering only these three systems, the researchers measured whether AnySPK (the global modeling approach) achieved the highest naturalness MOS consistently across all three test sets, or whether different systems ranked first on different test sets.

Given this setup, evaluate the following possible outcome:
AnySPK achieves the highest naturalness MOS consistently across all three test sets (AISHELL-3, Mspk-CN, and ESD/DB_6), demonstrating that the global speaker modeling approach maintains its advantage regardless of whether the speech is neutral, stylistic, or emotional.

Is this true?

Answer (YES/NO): YES